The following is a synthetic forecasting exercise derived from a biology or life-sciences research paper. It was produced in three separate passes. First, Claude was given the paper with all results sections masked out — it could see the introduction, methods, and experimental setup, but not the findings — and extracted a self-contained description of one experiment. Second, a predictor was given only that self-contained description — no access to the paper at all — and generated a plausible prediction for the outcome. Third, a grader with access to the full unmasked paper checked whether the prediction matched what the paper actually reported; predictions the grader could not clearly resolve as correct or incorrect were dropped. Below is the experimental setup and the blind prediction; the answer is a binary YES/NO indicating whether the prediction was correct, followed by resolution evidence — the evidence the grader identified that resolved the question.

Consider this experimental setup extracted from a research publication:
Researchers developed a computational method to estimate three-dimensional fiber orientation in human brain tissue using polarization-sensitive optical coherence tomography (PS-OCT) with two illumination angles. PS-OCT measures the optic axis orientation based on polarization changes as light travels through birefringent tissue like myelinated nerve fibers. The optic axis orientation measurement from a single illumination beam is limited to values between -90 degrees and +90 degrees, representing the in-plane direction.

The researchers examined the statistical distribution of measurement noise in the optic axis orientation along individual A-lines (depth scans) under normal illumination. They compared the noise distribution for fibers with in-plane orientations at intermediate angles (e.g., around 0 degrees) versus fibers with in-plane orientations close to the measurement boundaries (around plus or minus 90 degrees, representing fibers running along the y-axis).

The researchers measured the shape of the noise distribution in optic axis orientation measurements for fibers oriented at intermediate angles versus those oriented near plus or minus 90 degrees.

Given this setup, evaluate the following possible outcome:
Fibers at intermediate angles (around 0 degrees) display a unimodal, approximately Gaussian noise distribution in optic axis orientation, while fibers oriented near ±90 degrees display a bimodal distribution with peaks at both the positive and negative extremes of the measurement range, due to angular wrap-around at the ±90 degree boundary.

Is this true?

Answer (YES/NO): YES